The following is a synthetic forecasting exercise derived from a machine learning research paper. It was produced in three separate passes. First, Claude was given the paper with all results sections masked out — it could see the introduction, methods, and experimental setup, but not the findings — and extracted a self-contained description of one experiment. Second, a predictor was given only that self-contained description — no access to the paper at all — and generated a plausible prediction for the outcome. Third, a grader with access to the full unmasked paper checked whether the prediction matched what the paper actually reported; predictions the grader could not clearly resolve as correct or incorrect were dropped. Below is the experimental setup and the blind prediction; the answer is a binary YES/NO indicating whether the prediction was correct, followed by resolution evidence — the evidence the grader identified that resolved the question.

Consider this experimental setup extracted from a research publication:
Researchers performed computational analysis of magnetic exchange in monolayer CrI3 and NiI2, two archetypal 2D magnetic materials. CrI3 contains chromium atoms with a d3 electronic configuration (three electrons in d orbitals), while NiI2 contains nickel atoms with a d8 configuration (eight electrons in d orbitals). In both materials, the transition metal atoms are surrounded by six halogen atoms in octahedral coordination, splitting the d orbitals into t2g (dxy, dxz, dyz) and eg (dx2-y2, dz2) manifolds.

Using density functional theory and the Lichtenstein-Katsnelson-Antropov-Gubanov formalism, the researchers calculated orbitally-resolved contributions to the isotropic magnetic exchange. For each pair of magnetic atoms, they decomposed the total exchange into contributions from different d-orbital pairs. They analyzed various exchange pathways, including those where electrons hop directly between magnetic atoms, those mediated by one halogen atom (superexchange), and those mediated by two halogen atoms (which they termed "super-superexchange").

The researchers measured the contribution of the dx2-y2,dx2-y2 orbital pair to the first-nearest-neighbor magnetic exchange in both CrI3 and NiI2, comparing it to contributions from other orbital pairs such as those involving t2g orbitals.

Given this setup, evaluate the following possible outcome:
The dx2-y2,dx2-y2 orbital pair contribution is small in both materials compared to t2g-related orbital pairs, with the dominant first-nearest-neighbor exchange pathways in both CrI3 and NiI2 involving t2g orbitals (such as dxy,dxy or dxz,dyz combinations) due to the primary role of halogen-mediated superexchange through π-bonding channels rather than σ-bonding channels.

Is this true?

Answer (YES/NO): NO